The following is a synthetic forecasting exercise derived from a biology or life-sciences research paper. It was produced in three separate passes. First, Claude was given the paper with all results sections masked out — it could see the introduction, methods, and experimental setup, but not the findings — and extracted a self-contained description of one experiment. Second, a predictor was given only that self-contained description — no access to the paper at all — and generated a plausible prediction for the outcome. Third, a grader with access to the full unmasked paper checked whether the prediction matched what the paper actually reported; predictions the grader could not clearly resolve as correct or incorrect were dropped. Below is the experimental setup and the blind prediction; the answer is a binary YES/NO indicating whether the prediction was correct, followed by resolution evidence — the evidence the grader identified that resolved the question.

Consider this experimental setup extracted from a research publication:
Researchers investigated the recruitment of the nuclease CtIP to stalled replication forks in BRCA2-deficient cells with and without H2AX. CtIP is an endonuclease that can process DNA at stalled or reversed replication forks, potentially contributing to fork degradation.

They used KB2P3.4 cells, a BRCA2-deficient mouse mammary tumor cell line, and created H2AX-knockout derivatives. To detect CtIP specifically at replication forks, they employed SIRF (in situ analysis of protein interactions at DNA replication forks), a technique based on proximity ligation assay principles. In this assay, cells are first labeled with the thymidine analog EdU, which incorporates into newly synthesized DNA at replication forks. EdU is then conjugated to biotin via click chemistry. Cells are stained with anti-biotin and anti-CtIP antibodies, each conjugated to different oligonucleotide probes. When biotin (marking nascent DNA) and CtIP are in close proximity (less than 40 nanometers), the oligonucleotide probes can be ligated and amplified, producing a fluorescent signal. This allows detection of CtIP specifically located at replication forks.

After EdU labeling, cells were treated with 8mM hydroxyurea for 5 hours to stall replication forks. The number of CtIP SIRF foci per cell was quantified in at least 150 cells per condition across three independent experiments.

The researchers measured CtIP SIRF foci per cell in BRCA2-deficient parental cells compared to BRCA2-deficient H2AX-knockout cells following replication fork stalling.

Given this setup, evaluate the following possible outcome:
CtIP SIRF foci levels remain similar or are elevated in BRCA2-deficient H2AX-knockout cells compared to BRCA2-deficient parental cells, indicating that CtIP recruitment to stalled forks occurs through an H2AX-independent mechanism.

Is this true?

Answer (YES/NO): NO